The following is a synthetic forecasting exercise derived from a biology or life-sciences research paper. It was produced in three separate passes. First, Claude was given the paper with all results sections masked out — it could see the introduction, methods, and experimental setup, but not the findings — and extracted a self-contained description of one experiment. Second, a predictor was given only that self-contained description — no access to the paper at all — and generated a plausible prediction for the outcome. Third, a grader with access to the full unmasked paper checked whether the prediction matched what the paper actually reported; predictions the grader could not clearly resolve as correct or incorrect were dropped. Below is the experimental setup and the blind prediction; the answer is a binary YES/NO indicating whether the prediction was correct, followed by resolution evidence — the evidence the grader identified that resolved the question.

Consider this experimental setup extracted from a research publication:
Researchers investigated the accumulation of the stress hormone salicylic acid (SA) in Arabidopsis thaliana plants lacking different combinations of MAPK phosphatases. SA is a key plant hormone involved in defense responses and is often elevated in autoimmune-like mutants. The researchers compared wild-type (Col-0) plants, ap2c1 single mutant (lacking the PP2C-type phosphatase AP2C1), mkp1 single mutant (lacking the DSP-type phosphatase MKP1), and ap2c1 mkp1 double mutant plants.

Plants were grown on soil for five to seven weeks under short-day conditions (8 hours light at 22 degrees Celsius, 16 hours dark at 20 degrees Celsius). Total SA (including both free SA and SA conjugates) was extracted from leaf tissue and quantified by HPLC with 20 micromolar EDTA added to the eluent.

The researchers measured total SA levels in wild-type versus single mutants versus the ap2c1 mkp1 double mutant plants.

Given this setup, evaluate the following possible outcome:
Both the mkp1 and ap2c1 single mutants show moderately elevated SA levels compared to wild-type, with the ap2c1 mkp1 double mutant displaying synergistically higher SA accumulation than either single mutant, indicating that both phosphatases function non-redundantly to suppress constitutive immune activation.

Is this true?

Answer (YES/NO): NO